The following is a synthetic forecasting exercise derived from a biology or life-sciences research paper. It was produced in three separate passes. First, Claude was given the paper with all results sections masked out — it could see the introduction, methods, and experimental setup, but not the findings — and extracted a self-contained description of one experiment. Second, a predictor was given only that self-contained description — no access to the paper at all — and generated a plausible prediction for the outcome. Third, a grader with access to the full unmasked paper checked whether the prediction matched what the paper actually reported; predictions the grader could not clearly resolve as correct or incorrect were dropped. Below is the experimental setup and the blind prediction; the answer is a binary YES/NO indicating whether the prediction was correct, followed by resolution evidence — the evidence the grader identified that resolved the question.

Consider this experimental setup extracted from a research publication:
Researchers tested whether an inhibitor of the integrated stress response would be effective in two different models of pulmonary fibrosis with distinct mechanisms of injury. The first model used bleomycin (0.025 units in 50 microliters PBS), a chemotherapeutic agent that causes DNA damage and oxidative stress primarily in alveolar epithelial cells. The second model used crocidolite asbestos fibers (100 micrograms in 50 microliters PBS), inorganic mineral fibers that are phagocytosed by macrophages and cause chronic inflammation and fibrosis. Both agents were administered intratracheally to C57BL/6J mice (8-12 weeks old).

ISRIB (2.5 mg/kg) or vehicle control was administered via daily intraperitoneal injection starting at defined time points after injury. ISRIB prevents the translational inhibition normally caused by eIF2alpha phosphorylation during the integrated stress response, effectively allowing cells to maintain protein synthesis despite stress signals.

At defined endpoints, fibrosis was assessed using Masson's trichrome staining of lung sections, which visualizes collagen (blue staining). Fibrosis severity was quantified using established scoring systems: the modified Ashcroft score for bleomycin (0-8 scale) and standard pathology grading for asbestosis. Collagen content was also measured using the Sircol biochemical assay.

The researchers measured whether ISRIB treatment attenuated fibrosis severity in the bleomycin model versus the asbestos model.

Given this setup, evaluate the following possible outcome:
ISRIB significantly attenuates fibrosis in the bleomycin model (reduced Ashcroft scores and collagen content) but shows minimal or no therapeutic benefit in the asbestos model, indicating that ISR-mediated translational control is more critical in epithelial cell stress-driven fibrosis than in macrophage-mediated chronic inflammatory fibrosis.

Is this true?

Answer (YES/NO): NO